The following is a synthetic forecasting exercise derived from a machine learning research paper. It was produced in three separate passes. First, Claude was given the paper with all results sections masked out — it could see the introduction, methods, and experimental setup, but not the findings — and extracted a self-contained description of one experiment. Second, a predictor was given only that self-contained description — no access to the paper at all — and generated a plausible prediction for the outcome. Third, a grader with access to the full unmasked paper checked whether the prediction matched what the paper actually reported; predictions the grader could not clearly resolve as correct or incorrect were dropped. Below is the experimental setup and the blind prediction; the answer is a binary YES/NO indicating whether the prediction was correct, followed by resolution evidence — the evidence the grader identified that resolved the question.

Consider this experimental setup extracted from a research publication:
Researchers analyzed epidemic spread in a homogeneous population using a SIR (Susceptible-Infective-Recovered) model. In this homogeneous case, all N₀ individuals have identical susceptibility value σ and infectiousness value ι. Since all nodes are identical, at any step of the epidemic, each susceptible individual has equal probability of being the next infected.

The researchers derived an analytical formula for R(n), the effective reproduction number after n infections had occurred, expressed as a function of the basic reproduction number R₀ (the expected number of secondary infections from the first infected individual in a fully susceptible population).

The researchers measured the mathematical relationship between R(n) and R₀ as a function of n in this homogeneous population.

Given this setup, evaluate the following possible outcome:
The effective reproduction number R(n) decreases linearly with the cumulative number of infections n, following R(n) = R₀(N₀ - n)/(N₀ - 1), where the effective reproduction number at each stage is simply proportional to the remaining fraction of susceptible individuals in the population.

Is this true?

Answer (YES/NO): NO